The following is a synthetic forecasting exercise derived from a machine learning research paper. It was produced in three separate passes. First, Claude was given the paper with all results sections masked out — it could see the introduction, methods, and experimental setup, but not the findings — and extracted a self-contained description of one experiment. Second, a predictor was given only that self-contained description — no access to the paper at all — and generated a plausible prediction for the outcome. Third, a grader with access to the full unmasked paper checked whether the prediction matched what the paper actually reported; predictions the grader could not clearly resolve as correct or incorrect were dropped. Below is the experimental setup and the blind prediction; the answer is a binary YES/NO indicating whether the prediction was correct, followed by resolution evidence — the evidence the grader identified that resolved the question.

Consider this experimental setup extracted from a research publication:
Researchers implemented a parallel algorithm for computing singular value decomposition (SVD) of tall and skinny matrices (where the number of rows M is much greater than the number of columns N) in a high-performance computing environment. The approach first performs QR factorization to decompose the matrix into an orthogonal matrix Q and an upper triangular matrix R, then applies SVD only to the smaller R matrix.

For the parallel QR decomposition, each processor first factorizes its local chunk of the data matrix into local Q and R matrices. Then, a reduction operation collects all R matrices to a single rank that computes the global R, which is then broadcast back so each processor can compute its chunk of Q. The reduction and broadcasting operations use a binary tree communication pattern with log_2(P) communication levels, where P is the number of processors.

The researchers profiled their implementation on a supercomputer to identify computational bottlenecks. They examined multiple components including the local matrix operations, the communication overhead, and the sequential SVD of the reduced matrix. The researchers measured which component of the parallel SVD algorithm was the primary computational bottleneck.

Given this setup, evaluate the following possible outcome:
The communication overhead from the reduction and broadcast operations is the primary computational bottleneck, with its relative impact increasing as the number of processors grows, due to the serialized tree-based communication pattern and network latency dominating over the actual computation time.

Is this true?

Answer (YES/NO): NO